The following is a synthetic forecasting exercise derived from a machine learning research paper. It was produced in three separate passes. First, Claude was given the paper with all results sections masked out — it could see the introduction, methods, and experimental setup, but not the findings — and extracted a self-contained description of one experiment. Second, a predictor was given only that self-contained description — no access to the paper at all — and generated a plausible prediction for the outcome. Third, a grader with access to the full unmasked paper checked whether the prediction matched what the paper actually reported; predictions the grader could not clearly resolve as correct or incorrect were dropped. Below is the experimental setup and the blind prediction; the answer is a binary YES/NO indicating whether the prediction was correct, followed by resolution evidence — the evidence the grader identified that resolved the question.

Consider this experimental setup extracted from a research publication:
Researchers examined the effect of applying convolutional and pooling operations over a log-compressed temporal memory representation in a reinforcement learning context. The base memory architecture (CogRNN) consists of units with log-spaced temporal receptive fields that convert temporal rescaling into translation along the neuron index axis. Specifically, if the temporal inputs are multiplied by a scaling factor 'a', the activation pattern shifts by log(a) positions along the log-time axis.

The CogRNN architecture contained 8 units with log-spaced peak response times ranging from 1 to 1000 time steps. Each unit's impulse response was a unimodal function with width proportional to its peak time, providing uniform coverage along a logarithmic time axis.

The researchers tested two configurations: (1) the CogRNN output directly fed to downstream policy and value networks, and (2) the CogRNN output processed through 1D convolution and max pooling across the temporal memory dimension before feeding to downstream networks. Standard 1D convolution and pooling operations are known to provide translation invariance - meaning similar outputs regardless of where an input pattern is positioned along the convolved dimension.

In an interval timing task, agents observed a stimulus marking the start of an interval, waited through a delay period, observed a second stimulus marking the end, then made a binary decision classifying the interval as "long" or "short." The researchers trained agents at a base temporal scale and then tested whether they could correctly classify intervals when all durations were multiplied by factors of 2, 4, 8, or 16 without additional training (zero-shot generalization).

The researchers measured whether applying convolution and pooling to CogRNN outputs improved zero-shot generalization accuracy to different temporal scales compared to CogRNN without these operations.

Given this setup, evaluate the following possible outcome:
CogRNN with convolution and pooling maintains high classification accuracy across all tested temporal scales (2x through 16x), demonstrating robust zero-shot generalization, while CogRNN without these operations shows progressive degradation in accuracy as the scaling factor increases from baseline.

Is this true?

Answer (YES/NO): NO